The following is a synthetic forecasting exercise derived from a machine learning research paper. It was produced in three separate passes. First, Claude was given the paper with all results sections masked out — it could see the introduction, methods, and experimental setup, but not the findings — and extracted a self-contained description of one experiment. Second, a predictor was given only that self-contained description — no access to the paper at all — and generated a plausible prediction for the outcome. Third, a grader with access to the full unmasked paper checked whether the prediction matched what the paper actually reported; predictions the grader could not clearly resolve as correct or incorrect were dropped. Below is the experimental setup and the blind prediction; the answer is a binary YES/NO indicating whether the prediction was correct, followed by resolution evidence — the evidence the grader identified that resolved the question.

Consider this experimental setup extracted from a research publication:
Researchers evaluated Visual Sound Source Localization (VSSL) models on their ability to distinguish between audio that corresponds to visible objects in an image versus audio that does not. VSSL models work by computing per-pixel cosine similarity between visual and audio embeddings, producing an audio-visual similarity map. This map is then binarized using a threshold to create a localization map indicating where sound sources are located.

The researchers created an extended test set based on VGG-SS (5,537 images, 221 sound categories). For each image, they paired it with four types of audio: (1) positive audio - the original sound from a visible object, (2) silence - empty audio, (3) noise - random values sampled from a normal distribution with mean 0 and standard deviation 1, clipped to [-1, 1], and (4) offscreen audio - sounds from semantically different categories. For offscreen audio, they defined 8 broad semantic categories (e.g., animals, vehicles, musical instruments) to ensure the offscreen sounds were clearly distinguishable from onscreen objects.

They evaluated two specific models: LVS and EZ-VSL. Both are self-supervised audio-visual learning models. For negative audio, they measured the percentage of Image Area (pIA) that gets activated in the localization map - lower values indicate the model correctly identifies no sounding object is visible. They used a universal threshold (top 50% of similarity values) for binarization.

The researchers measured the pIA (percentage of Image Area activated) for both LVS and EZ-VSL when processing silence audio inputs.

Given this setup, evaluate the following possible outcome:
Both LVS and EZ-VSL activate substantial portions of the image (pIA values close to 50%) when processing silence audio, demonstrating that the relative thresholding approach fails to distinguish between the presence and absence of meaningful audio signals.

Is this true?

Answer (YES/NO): NO